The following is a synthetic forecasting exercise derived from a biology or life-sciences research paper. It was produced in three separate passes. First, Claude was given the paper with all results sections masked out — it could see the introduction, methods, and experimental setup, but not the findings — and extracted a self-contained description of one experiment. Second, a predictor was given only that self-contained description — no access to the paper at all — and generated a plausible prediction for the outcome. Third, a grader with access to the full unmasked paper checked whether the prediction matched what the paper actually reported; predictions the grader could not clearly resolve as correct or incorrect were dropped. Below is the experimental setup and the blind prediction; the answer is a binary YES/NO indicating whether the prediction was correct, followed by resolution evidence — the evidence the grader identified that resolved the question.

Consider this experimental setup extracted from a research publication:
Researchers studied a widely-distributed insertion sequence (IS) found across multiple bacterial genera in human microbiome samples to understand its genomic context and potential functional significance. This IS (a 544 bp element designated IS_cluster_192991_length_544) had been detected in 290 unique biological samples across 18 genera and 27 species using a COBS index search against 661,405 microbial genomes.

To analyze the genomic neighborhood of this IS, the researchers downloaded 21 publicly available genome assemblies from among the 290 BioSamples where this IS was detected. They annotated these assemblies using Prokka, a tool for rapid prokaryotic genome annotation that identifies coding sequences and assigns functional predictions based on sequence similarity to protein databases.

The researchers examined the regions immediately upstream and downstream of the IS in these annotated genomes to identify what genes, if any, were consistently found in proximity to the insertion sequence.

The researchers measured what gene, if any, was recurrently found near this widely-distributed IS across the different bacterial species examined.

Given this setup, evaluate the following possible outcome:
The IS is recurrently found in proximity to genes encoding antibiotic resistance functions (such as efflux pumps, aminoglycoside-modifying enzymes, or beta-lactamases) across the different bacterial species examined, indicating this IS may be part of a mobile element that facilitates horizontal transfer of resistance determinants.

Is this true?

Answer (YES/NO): YES